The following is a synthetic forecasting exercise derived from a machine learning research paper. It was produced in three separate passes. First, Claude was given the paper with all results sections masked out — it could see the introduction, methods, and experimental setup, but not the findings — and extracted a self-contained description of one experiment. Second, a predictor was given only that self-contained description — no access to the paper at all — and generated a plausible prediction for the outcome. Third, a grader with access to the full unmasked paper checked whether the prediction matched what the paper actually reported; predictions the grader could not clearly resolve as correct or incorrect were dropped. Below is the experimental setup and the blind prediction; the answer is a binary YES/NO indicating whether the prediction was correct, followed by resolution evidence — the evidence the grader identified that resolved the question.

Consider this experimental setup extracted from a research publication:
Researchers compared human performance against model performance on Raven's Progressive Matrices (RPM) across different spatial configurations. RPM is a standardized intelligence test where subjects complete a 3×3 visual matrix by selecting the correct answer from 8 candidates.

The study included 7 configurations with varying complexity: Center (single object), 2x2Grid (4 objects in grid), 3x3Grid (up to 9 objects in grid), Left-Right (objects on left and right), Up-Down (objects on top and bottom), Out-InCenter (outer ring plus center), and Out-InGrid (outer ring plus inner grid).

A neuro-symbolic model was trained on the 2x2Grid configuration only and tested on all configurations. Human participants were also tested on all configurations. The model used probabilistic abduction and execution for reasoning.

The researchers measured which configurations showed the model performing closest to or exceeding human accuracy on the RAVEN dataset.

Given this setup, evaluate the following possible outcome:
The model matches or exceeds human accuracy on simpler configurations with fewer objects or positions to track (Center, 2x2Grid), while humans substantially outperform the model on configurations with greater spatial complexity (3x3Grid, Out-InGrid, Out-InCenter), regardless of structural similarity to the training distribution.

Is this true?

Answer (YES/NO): NO